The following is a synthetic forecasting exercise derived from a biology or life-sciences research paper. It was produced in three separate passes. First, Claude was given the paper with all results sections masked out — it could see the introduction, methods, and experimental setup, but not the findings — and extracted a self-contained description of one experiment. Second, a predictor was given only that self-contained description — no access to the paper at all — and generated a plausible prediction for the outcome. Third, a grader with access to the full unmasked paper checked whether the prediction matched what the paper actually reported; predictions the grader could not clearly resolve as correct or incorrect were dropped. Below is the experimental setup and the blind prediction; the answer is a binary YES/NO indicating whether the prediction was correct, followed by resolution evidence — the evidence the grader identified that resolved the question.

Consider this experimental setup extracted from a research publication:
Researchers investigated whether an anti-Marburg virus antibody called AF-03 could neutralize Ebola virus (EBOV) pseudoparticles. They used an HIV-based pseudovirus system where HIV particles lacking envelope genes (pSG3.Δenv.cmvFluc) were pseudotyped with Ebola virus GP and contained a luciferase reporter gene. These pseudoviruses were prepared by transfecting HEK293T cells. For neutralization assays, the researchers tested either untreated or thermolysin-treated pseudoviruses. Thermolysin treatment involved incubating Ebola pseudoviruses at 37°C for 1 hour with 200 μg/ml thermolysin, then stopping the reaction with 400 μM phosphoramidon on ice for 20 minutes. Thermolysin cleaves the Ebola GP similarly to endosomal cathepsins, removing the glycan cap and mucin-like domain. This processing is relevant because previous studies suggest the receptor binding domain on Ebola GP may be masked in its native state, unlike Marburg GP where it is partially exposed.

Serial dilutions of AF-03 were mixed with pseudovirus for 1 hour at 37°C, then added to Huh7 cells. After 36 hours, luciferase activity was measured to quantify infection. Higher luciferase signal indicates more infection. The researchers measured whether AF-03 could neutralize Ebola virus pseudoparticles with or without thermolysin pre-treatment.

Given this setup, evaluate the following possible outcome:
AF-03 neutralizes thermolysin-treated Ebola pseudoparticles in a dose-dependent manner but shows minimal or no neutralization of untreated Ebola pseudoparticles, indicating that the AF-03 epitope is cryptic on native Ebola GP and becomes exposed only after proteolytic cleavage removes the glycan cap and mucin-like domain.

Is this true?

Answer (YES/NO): YES